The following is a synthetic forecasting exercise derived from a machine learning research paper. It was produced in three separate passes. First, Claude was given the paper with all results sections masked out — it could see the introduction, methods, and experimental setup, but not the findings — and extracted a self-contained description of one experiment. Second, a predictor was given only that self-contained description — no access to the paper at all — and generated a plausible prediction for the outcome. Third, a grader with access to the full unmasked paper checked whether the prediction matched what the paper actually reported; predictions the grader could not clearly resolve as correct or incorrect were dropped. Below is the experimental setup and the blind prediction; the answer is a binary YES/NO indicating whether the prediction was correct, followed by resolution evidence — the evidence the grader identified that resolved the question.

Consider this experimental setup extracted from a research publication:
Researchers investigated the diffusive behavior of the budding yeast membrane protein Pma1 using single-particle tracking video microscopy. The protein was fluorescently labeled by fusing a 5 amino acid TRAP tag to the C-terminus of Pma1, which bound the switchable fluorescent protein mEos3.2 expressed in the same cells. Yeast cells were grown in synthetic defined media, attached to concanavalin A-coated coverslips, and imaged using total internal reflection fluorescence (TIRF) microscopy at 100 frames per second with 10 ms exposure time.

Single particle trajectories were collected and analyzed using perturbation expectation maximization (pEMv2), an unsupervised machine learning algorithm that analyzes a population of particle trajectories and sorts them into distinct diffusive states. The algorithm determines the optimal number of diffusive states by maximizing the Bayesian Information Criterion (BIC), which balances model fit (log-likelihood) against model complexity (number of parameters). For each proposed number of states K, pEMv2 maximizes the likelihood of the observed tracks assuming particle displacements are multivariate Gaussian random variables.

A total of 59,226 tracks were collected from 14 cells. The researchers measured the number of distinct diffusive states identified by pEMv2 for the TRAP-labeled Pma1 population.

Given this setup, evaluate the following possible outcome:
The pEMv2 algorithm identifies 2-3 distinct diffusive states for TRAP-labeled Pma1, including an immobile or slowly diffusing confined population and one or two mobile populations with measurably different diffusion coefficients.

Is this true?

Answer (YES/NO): YES